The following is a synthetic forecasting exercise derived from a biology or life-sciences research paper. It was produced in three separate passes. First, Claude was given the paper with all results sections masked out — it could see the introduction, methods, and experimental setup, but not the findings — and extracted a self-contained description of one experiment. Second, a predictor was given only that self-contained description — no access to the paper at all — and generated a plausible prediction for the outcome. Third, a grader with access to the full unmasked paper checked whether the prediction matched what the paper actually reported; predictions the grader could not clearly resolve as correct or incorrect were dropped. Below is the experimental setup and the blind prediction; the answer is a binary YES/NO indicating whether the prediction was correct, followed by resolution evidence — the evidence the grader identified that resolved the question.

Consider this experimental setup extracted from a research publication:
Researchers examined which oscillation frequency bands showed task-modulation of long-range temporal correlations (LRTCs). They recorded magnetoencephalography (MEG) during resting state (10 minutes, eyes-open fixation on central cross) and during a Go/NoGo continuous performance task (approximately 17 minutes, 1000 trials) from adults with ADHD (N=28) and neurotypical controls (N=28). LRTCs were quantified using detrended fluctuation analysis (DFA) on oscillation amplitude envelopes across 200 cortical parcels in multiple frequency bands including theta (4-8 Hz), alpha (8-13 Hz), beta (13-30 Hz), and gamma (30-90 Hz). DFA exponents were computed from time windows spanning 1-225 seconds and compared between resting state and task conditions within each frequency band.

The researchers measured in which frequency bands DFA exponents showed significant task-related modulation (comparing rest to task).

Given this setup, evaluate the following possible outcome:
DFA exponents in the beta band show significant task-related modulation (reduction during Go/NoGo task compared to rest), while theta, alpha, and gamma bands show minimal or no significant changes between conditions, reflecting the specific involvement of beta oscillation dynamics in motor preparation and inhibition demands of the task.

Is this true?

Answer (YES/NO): NO